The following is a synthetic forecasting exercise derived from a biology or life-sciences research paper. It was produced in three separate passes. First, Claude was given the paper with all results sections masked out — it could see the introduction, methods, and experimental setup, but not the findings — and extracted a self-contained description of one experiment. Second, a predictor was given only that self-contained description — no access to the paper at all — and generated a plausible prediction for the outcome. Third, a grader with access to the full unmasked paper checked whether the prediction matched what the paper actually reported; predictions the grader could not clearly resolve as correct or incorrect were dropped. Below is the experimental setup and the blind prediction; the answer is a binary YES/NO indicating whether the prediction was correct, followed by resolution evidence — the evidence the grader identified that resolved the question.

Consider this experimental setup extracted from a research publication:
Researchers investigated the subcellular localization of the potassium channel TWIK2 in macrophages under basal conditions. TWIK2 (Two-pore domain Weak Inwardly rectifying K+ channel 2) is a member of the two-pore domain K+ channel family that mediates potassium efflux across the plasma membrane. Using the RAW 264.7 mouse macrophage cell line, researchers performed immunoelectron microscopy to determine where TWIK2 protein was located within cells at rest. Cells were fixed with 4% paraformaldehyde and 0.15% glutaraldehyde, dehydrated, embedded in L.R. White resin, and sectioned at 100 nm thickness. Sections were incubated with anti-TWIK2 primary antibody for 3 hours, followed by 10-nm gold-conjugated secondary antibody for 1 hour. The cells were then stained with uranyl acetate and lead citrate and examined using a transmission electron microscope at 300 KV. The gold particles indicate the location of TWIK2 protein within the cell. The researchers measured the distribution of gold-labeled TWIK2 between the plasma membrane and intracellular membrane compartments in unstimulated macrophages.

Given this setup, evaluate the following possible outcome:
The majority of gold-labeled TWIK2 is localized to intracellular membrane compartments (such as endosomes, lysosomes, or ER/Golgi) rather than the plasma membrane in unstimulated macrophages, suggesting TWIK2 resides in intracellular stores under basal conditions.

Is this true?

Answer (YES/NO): YES